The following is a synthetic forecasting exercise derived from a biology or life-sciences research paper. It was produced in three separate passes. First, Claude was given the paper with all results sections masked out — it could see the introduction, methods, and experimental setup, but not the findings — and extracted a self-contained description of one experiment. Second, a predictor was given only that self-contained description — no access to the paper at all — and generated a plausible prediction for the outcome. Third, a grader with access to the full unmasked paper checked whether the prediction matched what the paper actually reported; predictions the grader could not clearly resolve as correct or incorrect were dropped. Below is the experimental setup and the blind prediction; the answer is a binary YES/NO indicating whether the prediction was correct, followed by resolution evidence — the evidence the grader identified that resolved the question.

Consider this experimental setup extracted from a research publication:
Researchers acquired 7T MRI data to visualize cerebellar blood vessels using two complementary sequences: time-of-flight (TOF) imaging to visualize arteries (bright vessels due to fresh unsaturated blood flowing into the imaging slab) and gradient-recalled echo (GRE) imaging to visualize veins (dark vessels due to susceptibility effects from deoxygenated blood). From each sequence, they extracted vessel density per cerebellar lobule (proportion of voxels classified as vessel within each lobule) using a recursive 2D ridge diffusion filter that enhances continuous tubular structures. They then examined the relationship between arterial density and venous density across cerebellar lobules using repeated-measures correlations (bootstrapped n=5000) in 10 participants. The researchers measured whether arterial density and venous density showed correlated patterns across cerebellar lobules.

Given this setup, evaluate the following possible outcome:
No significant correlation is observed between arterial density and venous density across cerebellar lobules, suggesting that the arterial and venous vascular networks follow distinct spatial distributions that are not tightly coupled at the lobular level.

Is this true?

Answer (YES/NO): NO